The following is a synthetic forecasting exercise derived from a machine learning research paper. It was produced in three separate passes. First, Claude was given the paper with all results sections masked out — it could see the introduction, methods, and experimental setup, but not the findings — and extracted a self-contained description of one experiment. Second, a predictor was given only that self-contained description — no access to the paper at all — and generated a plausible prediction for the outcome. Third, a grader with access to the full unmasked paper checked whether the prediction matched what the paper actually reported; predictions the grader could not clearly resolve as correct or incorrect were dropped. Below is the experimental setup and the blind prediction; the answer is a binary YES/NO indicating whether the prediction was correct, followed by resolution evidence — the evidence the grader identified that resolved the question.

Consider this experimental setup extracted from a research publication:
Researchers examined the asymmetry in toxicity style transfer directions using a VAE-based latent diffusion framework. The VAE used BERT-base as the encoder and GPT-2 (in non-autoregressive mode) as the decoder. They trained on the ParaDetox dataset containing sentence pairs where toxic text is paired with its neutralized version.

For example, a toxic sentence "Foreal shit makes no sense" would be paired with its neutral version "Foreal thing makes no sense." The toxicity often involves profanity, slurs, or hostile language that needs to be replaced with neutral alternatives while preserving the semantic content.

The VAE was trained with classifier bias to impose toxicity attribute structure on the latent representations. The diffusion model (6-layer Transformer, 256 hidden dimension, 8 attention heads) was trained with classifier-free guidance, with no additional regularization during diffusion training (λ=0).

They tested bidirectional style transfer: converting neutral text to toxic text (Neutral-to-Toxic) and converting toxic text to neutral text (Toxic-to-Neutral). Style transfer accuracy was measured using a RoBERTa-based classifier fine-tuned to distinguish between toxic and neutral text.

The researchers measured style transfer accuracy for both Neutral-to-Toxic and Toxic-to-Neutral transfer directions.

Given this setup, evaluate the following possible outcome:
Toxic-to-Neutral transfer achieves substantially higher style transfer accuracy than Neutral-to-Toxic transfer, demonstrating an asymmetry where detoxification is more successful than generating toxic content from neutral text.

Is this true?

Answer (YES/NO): YES